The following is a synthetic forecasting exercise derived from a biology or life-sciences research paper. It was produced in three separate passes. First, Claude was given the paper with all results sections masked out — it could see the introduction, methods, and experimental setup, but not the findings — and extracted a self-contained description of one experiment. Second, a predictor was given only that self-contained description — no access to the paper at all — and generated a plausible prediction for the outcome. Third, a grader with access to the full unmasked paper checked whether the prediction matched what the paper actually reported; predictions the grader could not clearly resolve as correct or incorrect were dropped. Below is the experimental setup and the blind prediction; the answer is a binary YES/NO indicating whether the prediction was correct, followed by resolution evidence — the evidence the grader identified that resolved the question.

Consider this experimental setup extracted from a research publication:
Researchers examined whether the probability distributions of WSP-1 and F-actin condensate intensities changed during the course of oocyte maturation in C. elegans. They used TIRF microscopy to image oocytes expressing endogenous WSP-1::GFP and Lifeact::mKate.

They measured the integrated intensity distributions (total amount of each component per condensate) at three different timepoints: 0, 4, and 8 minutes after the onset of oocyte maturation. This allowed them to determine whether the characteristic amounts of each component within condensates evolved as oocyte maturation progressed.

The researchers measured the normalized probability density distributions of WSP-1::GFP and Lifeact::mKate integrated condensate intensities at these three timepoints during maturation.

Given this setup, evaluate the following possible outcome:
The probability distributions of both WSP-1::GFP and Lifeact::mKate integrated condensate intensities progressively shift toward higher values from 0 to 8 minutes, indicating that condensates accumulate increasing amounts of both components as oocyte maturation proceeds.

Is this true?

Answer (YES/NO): NO